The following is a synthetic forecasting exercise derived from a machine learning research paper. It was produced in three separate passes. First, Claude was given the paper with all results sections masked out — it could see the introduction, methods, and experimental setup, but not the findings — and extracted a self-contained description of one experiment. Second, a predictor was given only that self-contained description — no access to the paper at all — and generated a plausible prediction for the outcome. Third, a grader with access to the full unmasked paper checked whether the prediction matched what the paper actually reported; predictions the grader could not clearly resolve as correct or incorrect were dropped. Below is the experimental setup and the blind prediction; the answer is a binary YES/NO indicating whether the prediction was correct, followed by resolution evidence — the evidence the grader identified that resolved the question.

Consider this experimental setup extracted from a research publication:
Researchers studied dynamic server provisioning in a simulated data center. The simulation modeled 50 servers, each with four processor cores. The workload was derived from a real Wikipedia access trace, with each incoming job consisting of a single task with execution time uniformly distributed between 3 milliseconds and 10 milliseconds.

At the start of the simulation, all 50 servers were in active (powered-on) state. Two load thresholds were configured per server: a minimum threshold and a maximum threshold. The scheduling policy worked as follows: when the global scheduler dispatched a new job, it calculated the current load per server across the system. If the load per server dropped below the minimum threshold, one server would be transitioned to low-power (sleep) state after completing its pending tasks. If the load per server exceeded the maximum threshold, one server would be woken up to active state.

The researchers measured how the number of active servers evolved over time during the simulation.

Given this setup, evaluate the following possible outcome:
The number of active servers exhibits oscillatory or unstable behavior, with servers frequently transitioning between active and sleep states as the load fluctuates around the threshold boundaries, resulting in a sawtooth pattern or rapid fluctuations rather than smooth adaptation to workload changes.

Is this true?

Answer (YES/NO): NO